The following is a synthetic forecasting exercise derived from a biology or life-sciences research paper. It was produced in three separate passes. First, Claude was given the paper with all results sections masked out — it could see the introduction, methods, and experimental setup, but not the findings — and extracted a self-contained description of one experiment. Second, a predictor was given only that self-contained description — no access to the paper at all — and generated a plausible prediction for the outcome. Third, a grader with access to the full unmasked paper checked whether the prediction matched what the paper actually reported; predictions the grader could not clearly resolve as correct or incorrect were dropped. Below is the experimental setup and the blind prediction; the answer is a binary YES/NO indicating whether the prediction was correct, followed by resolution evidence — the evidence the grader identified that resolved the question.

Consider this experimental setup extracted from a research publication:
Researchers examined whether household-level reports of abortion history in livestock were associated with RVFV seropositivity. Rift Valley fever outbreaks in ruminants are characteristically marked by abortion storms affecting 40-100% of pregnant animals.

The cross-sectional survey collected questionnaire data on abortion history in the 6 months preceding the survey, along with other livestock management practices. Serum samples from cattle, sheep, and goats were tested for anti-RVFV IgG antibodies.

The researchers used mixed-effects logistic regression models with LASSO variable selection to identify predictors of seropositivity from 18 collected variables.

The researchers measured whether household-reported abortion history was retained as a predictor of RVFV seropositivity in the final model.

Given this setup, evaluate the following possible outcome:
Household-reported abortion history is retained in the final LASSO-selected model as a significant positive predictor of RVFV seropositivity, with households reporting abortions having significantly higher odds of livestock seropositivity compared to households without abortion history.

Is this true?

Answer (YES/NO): NO